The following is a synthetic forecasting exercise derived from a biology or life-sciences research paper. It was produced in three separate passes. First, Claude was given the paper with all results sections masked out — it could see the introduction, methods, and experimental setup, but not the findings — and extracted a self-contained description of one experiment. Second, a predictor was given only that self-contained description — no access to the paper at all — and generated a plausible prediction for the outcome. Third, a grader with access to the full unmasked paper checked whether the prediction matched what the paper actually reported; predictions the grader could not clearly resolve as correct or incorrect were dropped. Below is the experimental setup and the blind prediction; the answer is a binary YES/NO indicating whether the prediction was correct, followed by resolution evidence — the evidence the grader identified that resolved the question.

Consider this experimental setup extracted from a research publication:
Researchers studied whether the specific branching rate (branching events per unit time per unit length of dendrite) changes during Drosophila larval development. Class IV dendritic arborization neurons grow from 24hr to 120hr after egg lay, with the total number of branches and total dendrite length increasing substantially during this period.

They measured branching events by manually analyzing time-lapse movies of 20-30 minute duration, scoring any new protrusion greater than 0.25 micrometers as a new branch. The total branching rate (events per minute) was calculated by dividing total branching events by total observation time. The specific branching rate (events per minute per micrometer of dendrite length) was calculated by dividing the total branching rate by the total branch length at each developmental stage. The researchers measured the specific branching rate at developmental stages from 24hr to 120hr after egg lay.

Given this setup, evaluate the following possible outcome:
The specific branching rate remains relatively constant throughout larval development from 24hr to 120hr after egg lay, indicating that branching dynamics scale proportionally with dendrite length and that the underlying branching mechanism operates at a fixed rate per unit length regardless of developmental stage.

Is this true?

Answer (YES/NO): NO